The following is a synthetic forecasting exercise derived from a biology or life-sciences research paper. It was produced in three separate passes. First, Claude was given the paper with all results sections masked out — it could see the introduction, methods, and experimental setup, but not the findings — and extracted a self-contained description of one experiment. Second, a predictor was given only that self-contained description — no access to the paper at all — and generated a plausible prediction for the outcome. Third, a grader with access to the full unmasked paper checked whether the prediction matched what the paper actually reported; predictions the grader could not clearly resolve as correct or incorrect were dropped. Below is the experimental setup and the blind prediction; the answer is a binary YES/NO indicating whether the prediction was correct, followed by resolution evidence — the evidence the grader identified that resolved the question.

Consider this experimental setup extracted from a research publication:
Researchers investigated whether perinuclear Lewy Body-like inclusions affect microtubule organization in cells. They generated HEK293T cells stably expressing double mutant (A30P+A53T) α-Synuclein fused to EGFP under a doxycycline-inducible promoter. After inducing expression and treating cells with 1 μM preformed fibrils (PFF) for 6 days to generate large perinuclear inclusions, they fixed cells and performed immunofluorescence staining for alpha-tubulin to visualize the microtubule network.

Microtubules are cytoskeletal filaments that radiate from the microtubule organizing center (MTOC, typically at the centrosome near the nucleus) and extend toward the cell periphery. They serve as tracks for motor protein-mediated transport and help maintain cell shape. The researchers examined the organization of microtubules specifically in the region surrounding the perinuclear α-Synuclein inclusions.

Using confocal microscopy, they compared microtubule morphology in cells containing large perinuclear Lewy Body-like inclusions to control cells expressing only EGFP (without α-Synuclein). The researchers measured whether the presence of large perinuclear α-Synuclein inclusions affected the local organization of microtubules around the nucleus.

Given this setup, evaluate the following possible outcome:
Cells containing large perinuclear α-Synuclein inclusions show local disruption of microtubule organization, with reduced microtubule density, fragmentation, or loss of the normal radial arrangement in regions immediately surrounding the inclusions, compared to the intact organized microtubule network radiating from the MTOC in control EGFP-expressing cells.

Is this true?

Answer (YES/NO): YES